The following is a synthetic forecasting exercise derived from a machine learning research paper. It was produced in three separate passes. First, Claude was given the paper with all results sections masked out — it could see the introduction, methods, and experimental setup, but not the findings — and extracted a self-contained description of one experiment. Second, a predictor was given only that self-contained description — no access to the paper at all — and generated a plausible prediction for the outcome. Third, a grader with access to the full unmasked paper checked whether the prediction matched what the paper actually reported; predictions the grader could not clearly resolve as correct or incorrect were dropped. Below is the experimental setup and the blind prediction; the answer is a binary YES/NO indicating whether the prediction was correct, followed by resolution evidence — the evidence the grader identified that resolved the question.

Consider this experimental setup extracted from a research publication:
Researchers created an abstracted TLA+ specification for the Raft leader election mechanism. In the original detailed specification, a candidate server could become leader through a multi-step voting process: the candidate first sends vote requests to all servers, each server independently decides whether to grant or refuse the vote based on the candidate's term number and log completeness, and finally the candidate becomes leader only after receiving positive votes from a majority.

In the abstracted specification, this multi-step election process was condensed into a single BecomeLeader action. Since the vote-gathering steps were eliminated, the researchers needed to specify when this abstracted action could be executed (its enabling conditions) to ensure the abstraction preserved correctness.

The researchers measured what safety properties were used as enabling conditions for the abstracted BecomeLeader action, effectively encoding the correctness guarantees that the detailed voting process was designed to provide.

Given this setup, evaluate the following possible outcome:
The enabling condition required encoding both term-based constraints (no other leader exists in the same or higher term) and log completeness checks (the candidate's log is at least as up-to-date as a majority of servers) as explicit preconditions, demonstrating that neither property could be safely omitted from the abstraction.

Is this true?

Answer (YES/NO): YES